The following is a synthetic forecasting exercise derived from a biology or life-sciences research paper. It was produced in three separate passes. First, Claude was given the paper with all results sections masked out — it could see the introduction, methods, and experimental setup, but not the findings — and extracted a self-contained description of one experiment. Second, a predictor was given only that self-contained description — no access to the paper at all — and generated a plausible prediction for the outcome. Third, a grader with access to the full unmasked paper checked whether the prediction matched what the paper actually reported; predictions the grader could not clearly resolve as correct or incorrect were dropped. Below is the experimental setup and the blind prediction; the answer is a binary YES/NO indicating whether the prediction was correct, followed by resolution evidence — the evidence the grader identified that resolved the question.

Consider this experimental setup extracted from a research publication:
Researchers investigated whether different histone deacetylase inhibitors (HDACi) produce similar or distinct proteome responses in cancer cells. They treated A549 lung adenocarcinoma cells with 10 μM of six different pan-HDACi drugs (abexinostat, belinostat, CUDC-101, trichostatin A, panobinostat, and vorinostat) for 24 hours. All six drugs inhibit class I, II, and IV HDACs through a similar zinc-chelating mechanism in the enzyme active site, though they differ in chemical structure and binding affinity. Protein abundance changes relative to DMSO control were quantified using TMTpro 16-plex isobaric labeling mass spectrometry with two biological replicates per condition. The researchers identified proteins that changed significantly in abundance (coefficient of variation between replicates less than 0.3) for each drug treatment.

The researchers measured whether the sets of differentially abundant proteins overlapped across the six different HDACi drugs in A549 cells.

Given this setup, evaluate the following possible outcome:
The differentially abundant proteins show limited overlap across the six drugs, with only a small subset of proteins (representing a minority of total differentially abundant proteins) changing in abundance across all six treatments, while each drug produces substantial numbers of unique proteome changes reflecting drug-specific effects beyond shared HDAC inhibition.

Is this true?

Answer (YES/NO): YES